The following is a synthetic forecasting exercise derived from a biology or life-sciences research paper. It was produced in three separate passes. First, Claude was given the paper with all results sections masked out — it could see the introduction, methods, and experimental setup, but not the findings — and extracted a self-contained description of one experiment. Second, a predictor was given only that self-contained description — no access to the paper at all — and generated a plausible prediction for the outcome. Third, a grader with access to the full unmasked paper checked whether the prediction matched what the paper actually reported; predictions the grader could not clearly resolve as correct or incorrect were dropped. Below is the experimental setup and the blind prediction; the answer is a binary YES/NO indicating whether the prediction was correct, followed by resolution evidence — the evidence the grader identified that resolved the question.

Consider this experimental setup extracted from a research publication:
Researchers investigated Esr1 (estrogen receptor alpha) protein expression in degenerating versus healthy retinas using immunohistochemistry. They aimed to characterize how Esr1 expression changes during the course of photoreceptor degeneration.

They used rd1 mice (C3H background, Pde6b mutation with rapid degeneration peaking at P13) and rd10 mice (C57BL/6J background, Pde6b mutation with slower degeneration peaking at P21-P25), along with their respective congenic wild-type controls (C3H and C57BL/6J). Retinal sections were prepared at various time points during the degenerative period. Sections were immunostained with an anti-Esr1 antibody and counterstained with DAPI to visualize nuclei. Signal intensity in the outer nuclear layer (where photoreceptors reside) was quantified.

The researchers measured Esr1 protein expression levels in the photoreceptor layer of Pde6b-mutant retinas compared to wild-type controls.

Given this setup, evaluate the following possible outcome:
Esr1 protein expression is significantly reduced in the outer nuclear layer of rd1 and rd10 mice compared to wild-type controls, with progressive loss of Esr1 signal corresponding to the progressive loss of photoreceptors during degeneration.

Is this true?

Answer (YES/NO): NO